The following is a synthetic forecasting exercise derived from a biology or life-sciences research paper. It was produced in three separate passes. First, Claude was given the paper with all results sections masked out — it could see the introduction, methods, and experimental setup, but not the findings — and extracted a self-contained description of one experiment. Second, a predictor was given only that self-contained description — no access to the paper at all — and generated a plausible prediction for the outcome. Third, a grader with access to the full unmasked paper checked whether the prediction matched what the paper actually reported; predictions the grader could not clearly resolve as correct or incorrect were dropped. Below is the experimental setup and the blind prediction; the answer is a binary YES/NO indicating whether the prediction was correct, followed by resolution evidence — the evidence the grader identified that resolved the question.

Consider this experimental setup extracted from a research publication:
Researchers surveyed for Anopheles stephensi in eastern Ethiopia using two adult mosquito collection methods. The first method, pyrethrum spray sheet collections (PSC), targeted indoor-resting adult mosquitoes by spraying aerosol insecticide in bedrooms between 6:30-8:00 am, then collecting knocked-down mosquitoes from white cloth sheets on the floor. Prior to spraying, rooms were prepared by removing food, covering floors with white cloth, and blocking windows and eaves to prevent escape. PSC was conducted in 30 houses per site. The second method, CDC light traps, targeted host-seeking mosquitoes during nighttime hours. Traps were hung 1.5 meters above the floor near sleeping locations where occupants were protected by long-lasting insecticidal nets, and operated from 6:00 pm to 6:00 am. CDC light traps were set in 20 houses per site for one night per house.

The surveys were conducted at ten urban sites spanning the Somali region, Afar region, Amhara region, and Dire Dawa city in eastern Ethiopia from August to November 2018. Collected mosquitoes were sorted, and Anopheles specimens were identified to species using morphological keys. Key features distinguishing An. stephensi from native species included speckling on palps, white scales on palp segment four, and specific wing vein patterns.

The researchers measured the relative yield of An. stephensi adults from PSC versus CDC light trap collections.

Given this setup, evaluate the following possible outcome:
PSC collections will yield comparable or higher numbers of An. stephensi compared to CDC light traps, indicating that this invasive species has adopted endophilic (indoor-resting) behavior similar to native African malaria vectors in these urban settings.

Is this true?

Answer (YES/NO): YES